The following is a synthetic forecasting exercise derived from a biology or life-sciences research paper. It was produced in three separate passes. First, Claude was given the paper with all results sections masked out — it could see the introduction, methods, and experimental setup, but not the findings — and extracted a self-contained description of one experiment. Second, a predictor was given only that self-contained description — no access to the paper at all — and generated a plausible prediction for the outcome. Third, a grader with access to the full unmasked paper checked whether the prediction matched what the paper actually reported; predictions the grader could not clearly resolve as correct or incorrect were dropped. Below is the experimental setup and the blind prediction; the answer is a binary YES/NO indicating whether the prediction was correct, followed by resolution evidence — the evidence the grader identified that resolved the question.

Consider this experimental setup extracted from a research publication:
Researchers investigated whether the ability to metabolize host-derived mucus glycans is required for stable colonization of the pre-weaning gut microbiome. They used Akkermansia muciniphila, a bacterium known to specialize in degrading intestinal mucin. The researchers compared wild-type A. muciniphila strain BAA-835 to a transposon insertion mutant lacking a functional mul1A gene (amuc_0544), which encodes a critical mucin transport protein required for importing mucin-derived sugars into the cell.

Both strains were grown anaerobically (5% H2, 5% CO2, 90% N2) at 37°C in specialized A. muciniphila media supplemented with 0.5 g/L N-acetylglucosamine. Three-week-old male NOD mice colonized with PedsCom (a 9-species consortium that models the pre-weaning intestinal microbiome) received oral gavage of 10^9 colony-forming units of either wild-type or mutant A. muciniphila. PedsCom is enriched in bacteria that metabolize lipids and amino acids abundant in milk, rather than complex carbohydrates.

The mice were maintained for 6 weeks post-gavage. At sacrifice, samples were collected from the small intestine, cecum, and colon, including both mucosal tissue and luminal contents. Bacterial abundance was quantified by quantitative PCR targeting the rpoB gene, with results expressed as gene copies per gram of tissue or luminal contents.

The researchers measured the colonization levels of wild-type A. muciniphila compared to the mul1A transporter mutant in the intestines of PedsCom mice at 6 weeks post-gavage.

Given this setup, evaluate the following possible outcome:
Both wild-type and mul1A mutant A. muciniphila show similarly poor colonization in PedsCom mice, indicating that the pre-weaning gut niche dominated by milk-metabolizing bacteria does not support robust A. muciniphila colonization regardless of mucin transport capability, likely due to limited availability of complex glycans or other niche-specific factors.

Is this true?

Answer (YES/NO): NO